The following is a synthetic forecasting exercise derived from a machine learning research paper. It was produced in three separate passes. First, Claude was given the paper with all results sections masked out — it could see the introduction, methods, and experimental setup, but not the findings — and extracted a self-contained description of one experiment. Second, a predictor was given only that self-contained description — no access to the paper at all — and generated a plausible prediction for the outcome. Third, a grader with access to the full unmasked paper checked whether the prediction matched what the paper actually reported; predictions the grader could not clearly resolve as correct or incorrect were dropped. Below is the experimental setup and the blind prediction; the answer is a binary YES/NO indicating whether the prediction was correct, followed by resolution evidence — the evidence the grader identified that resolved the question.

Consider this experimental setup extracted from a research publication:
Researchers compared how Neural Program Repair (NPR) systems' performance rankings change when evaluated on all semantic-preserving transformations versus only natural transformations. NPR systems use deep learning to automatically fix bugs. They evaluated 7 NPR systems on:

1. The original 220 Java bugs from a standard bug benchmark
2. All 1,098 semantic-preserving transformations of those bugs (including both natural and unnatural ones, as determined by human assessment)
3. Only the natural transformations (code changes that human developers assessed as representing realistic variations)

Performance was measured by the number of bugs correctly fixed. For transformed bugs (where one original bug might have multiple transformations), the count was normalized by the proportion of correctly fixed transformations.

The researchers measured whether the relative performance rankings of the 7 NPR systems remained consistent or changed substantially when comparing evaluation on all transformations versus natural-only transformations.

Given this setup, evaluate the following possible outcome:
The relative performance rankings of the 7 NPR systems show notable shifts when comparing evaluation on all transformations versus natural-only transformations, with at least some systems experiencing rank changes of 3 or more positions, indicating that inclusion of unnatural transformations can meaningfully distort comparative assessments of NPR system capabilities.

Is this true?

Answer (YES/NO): NO